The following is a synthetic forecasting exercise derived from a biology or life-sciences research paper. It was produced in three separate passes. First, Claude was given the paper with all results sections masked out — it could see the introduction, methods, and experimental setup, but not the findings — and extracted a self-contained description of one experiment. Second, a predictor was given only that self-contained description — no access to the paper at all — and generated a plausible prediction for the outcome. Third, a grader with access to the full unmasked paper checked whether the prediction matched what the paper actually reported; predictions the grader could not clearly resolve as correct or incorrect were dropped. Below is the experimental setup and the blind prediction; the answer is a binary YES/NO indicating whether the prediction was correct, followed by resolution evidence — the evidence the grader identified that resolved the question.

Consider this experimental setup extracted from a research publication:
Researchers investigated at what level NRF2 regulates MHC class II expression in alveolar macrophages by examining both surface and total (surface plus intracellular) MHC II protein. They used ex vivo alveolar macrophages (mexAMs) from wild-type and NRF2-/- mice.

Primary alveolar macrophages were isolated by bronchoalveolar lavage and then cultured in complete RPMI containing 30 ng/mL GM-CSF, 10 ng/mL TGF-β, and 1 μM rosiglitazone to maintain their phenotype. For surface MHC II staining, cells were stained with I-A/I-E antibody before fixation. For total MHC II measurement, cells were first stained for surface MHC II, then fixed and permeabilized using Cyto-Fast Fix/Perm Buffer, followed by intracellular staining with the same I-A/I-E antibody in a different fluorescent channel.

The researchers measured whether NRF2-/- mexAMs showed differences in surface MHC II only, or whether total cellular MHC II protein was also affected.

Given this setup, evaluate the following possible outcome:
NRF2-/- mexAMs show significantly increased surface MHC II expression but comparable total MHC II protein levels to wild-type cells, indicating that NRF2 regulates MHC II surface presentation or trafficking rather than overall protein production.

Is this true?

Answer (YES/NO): NO